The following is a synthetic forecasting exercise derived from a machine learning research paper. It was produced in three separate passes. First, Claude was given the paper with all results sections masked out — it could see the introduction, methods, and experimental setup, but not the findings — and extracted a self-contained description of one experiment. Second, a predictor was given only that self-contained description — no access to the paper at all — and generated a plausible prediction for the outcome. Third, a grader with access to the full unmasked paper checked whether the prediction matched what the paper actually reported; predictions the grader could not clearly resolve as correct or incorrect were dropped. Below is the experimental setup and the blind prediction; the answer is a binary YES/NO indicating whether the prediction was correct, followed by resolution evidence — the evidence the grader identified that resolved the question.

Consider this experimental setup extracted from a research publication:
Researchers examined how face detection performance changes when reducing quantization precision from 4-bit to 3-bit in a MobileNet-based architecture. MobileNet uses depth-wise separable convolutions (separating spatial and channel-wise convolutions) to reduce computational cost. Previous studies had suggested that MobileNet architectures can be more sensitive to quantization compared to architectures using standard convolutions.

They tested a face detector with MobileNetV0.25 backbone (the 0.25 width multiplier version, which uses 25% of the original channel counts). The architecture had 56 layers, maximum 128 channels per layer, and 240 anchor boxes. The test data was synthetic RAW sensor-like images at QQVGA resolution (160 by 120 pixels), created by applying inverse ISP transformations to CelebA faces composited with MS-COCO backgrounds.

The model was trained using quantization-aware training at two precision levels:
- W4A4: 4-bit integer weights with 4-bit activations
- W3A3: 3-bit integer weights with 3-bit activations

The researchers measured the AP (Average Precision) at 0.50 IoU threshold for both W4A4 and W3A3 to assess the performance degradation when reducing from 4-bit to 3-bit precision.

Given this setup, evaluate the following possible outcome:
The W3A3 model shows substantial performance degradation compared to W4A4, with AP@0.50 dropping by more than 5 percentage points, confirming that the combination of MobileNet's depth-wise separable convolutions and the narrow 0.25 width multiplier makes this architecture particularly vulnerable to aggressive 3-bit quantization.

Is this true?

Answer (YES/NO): NO